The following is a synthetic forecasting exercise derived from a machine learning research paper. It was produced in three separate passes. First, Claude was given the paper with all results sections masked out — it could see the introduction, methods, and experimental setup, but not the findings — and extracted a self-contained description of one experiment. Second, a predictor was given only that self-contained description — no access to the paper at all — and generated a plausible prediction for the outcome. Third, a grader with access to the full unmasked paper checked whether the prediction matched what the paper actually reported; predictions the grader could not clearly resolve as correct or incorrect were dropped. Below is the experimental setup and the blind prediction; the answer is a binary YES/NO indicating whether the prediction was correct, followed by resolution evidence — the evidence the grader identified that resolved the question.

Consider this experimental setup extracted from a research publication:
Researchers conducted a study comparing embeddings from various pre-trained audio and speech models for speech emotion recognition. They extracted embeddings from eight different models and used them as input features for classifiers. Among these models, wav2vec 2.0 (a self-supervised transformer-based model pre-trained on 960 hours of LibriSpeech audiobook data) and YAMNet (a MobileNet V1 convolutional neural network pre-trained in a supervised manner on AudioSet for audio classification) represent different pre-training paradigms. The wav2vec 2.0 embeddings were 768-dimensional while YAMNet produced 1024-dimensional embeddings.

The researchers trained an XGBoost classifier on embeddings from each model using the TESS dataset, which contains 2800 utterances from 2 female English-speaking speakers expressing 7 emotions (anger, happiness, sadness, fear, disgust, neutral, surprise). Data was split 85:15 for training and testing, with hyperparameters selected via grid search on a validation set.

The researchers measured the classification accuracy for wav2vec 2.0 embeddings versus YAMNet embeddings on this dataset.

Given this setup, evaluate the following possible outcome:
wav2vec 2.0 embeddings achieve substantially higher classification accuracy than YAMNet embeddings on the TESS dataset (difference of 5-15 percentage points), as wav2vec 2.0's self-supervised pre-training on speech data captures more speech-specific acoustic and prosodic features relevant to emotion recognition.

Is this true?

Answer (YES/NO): NO